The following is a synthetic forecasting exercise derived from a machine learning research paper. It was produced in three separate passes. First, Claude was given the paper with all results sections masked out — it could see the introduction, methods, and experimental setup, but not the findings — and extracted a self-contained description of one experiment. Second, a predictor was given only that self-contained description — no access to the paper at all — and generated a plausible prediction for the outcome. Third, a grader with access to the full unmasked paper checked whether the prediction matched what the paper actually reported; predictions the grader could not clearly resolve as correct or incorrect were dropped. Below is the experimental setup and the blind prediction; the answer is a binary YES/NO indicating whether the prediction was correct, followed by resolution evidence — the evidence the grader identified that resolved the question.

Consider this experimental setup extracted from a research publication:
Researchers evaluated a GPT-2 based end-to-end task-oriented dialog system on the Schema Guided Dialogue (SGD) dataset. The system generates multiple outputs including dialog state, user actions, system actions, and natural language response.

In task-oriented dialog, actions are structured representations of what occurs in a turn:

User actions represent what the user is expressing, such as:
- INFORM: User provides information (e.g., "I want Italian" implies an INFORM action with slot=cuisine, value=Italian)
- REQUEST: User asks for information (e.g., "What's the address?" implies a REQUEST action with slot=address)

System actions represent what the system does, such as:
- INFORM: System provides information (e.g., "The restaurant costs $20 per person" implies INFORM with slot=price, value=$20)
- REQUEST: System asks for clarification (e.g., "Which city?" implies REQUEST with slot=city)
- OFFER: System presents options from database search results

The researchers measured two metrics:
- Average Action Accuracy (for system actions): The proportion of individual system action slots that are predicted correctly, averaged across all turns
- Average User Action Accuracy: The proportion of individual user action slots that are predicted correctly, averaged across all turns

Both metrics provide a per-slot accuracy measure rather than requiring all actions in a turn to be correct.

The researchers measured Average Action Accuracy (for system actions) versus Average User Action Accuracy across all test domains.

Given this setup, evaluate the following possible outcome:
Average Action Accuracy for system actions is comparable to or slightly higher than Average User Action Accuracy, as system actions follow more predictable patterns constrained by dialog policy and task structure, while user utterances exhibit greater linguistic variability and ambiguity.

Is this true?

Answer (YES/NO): NO